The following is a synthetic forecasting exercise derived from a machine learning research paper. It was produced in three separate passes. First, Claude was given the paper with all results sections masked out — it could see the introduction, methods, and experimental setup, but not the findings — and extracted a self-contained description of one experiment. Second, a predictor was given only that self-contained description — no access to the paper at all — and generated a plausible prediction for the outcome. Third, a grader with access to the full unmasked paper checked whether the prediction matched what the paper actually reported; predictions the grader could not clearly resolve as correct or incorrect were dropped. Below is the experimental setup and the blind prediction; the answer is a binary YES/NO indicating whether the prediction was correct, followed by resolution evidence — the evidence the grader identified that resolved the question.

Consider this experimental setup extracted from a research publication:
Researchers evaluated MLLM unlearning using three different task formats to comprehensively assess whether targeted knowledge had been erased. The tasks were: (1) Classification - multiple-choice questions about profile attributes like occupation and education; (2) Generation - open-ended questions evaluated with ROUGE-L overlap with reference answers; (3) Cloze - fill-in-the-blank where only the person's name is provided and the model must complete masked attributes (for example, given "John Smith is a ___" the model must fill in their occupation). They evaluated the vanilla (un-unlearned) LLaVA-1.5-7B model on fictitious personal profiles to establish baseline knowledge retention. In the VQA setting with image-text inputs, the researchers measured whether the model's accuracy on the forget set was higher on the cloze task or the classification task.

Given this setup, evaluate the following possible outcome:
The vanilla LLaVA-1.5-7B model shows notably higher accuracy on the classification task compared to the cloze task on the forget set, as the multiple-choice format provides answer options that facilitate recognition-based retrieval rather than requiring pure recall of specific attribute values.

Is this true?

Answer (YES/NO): NO